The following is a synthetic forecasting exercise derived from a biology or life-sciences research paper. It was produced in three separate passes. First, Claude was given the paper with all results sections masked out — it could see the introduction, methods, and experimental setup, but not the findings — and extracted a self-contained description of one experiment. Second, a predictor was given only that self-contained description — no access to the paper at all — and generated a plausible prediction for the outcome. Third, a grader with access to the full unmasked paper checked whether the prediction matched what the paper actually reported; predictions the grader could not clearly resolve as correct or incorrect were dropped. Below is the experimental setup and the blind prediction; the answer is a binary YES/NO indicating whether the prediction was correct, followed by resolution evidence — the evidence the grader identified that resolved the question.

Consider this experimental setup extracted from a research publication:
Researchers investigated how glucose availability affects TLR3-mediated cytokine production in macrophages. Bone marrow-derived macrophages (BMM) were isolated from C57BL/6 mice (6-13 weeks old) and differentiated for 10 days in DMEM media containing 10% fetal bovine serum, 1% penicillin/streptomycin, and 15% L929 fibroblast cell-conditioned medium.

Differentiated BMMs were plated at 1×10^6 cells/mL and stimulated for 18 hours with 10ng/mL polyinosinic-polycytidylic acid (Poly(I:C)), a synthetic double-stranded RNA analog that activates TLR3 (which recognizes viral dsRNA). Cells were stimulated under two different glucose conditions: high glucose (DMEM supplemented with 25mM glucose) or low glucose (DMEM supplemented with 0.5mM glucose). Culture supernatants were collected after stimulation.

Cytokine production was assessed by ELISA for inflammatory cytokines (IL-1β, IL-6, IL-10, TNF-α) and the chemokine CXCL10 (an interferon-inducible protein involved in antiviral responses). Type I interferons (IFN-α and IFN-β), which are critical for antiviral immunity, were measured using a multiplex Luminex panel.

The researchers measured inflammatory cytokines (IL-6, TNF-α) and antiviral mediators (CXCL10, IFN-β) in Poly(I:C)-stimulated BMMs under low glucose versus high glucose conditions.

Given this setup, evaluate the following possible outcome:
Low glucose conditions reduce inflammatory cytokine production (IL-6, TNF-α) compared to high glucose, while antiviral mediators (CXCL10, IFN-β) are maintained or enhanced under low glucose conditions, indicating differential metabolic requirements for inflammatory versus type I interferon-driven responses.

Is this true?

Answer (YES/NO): NO